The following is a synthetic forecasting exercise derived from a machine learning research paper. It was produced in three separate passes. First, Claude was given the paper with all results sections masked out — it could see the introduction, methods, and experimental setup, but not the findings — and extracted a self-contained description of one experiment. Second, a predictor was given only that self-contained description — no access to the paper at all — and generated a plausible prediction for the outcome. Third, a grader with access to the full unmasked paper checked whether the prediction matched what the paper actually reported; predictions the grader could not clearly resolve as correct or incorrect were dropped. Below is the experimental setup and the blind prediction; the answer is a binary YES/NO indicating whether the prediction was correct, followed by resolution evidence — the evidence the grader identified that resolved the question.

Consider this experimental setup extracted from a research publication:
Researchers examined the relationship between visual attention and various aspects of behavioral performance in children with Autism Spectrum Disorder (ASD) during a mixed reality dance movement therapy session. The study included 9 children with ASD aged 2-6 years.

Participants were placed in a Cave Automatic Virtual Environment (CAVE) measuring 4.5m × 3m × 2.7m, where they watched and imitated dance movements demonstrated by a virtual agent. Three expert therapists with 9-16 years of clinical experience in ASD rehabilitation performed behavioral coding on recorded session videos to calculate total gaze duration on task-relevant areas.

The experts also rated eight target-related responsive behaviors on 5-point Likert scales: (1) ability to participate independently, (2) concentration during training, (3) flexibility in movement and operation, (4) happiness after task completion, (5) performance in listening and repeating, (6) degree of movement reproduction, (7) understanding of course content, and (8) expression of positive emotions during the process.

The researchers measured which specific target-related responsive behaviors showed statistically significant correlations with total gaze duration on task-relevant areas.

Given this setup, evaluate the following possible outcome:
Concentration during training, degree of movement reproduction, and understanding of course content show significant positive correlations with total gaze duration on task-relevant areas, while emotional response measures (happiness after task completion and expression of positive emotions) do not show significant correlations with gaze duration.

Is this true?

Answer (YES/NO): NO